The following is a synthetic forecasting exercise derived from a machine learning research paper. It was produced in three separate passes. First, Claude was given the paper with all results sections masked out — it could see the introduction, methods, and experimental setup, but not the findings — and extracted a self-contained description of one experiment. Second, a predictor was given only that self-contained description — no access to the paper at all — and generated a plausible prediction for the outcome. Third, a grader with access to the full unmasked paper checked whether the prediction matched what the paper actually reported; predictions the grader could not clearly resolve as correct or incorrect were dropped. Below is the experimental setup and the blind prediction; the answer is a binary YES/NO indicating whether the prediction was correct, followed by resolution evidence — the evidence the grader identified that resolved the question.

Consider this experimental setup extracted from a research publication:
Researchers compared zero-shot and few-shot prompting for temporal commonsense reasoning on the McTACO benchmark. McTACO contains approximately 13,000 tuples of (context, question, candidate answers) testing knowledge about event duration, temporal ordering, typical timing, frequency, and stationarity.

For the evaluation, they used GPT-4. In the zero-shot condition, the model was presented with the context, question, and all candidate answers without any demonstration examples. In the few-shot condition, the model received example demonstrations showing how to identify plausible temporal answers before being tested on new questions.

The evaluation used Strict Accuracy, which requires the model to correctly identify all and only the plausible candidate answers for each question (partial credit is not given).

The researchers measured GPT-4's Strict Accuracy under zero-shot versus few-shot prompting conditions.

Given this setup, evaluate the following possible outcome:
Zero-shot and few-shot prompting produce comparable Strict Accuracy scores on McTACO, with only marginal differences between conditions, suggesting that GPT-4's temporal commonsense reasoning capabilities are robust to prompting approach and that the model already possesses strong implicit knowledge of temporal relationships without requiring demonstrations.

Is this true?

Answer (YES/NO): NO